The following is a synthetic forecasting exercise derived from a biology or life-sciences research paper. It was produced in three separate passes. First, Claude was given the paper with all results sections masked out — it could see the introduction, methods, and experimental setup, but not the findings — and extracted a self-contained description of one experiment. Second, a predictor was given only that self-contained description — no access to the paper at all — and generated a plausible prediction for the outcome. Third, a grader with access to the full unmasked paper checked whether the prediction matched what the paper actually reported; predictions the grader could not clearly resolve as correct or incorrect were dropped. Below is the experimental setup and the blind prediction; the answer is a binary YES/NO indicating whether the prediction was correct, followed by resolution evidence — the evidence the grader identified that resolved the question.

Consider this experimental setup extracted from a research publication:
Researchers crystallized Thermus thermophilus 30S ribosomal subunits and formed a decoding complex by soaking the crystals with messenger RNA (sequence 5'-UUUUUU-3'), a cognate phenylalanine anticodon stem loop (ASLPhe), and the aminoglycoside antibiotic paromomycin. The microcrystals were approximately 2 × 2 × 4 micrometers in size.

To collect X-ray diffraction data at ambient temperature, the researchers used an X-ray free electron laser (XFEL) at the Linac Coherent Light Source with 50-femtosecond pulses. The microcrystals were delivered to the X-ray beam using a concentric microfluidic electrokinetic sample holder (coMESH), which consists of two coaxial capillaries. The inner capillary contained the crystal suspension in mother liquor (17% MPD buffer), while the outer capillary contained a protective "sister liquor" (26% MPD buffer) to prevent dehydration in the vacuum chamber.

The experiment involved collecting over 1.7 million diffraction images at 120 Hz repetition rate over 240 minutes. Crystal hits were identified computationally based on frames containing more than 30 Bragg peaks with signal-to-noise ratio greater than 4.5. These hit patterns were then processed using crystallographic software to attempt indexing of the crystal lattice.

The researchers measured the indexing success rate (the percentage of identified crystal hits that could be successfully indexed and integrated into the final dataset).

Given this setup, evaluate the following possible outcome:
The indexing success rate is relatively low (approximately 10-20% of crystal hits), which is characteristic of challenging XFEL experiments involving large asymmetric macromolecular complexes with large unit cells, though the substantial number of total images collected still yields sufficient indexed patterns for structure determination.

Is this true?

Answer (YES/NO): YES